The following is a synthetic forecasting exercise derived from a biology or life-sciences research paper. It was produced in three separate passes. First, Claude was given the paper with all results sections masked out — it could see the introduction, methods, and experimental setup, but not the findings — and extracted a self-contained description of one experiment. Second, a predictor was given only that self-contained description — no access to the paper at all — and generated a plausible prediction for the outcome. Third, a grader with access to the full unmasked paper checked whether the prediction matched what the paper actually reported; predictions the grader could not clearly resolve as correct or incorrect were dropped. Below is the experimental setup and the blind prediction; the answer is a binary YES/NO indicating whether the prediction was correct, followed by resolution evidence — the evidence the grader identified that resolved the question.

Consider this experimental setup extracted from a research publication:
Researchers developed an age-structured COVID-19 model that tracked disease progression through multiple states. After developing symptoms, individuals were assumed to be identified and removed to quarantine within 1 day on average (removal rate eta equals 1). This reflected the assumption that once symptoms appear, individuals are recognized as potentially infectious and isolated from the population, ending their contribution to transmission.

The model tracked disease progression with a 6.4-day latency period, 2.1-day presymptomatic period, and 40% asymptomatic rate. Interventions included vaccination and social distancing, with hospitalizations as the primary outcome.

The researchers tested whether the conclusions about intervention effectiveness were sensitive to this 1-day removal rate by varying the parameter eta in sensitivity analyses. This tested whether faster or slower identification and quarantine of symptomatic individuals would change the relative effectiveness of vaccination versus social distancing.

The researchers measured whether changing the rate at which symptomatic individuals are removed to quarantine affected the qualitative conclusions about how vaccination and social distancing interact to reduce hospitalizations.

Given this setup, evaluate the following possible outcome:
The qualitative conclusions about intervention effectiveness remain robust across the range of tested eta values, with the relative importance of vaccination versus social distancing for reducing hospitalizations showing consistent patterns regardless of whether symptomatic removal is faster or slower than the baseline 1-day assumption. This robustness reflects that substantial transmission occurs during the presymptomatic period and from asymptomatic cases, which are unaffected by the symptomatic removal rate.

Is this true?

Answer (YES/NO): YES